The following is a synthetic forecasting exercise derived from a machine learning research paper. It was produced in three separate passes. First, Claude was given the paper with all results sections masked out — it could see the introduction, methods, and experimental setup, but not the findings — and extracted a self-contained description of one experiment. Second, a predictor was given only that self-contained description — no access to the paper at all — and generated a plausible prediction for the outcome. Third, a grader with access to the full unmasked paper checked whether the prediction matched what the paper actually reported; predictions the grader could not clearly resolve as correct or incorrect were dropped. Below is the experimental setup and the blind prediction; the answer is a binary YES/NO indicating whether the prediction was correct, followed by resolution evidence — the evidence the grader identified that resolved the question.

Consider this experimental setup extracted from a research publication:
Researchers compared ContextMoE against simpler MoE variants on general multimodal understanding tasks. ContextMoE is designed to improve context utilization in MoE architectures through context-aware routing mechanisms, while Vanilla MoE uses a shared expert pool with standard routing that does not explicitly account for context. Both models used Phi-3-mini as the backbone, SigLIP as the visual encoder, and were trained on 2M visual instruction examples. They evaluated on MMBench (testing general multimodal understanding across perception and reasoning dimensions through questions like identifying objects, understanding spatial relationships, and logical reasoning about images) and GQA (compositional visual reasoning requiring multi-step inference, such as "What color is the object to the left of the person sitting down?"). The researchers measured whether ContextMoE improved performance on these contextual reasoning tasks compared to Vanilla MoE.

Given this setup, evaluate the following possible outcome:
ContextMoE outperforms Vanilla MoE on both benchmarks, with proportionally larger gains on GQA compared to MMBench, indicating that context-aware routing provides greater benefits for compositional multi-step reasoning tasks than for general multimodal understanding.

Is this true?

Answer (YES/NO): NO